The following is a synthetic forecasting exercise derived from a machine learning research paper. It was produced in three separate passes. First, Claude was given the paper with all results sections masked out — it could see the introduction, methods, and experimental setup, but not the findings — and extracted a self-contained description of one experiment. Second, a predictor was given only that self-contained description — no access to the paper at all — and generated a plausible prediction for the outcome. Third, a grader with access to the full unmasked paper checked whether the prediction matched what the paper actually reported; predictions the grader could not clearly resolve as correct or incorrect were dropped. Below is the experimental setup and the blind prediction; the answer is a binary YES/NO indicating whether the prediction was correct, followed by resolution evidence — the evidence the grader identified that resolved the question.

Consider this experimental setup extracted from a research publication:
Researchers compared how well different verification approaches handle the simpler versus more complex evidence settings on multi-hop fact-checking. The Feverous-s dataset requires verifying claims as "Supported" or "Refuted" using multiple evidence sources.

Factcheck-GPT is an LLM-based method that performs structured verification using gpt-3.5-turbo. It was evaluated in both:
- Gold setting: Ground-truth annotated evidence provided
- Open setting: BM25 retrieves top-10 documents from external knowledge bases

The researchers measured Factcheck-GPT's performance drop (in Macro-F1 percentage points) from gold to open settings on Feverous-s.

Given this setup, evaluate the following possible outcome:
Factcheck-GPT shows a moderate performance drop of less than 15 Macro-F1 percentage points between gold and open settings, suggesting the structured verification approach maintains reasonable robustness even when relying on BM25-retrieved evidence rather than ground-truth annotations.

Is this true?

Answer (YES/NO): NO